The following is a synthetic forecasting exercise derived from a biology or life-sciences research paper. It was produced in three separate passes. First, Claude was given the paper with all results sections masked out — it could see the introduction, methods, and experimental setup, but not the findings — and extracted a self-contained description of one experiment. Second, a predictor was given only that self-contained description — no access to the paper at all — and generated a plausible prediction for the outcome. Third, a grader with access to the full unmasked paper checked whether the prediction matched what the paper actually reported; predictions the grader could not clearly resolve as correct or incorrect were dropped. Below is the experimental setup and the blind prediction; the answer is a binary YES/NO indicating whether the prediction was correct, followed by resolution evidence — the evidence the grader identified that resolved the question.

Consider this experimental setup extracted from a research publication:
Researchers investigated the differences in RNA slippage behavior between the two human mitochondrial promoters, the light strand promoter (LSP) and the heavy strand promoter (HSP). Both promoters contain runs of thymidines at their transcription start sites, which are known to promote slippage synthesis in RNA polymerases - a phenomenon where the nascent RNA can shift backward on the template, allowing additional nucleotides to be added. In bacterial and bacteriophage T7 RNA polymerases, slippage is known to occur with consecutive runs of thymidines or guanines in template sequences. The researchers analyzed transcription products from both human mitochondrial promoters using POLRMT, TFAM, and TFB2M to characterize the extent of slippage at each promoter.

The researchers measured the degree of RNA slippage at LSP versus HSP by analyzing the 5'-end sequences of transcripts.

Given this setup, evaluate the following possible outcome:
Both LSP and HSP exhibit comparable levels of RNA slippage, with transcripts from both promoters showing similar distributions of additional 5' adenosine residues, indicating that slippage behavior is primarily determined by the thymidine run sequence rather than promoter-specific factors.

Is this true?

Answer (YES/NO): NO